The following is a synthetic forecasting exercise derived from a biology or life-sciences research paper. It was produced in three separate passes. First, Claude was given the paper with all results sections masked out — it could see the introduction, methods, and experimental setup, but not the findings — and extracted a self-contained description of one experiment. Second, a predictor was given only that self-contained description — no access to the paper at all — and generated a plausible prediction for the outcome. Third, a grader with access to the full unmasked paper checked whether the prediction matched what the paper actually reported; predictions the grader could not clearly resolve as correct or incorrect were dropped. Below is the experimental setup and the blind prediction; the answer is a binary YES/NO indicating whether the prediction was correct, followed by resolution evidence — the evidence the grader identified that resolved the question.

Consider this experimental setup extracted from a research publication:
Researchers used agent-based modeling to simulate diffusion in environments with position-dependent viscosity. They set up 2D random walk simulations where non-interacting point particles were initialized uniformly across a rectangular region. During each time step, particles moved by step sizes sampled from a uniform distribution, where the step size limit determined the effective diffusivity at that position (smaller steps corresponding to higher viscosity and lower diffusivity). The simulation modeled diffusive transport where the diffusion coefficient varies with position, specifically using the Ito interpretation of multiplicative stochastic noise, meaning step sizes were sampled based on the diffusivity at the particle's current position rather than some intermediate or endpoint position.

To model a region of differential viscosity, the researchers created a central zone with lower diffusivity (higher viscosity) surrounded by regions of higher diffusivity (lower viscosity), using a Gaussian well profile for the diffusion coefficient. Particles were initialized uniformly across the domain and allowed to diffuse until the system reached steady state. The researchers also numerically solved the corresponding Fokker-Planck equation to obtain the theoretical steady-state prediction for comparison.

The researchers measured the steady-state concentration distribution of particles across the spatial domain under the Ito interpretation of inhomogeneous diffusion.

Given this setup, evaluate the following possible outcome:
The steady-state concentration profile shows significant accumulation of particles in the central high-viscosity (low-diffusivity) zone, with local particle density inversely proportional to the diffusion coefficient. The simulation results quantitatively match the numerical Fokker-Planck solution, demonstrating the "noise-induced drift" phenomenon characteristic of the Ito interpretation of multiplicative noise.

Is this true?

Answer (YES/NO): YES